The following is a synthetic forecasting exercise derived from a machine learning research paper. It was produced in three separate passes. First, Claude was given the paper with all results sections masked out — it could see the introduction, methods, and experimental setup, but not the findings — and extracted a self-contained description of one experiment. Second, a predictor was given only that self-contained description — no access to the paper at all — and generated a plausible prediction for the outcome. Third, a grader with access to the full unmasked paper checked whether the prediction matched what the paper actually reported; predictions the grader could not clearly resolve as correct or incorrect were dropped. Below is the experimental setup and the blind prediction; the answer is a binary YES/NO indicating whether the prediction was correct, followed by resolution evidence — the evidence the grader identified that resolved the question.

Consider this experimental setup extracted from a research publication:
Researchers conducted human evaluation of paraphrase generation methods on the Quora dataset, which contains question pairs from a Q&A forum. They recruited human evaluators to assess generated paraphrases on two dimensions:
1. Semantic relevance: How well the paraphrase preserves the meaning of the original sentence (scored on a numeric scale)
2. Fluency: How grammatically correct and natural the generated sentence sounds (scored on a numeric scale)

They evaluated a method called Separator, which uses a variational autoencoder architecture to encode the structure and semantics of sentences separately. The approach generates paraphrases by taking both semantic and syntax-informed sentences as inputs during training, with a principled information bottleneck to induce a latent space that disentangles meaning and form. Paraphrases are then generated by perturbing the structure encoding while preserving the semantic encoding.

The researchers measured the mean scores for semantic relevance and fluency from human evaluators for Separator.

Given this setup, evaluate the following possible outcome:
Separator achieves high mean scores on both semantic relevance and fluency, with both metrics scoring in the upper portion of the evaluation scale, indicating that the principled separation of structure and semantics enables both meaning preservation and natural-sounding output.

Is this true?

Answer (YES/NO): NO